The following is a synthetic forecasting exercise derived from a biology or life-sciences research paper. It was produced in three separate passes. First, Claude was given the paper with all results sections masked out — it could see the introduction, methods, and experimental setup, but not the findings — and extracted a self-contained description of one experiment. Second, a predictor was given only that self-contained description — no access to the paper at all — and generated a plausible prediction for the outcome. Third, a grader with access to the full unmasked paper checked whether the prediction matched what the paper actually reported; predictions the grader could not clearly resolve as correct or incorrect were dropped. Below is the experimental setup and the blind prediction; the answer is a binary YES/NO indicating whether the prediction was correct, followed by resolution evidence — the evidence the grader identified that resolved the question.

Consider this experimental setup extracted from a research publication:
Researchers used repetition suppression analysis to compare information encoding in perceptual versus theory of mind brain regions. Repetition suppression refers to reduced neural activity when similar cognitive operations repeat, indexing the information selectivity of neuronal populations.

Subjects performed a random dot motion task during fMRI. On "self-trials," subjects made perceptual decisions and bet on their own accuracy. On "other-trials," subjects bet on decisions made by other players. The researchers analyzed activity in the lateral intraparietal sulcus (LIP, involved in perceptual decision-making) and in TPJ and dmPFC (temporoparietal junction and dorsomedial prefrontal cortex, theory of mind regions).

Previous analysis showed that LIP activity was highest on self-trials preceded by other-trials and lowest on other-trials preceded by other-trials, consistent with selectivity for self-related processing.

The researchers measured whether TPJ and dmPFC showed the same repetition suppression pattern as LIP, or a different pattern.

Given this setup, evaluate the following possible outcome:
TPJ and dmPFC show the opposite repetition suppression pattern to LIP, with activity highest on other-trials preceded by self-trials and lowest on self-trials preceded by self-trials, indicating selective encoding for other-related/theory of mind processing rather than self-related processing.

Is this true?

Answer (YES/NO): YES